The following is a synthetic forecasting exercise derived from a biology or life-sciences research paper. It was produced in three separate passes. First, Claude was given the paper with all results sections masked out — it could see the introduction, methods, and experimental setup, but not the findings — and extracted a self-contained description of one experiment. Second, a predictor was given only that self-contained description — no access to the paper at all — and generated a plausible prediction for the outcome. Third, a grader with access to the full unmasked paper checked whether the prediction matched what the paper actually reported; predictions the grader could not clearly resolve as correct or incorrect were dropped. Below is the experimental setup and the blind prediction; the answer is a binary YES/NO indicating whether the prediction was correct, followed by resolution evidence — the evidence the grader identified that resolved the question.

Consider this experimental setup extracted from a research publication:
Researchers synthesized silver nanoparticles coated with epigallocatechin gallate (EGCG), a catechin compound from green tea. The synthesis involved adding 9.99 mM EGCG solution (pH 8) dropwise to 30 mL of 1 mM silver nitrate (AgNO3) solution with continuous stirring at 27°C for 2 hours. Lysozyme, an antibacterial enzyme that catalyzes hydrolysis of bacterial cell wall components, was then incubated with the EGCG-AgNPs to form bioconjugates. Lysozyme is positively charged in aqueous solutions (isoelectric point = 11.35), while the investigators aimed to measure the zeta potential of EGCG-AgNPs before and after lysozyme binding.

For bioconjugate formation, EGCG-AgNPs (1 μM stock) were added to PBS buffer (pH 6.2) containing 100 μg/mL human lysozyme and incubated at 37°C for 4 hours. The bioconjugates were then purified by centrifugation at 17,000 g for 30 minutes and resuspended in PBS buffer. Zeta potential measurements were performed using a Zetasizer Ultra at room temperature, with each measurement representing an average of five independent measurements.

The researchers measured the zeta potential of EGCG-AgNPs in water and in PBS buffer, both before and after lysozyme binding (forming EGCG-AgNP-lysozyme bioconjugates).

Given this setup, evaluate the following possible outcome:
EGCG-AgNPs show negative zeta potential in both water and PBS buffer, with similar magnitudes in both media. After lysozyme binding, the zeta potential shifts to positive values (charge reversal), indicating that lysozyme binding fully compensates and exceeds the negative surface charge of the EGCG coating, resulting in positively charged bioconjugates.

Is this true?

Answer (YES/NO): NO